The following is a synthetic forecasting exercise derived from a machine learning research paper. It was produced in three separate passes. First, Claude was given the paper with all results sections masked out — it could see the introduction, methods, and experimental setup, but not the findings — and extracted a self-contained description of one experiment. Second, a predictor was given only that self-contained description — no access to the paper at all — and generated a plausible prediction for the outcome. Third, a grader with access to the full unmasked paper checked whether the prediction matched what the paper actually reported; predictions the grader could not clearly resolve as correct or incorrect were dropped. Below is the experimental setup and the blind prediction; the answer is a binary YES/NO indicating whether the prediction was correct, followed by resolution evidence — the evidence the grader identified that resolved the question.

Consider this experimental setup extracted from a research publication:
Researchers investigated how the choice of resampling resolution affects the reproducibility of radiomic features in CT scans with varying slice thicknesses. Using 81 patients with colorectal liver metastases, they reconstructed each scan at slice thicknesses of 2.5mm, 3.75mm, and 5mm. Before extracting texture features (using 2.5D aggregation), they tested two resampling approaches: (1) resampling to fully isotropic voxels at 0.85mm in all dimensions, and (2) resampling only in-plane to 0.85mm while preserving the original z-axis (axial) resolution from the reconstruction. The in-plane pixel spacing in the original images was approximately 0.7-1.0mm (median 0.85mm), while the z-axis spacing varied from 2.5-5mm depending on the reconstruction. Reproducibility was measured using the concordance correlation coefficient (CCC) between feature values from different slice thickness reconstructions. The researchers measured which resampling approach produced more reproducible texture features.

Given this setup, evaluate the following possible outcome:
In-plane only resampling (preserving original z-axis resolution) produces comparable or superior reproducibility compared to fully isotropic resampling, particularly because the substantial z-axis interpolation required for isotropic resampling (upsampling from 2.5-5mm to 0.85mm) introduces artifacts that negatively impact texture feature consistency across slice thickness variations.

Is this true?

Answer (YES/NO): YES